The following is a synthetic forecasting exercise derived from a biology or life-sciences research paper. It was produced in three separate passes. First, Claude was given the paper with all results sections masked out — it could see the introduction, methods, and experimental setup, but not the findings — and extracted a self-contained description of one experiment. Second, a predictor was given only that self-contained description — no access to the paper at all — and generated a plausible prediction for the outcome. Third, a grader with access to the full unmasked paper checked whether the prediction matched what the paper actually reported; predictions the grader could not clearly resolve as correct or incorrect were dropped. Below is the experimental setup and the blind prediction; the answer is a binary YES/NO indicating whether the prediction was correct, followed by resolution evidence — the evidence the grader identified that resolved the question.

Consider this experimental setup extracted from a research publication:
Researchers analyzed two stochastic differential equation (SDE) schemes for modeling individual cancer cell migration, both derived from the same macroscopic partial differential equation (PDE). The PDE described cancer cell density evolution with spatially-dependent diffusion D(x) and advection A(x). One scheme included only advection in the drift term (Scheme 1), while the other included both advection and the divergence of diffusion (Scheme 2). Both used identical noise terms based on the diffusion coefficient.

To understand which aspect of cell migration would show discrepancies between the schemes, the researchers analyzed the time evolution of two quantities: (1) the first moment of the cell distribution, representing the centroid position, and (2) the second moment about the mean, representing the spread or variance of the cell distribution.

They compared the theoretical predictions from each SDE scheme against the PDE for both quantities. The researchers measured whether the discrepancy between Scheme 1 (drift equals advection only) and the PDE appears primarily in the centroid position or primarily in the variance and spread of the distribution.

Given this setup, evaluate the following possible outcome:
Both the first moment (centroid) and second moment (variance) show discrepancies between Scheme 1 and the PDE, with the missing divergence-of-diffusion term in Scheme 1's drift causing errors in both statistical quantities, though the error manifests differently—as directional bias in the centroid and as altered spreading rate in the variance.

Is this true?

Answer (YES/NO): NO